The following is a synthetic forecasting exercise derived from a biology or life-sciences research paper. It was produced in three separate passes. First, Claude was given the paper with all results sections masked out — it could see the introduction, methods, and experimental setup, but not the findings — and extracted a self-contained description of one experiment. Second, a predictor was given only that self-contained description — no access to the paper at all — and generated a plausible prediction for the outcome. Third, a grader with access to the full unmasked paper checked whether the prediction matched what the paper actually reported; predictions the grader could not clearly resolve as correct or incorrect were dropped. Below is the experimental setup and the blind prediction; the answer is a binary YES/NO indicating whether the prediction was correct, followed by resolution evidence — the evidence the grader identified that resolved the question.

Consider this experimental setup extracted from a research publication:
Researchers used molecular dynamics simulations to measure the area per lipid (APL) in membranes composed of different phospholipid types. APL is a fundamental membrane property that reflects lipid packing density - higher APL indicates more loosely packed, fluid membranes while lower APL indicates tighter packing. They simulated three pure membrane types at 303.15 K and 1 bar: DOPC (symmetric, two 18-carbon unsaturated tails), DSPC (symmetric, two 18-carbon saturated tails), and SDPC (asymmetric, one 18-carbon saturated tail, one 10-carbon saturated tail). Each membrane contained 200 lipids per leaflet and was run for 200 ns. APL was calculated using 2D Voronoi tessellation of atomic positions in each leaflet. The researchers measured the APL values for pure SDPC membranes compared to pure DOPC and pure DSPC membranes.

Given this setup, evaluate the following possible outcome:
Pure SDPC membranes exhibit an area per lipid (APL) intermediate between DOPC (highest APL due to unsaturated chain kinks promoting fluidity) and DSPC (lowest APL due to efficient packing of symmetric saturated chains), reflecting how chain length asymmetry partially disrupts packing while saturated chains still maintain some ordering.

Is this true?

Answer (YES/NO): NO